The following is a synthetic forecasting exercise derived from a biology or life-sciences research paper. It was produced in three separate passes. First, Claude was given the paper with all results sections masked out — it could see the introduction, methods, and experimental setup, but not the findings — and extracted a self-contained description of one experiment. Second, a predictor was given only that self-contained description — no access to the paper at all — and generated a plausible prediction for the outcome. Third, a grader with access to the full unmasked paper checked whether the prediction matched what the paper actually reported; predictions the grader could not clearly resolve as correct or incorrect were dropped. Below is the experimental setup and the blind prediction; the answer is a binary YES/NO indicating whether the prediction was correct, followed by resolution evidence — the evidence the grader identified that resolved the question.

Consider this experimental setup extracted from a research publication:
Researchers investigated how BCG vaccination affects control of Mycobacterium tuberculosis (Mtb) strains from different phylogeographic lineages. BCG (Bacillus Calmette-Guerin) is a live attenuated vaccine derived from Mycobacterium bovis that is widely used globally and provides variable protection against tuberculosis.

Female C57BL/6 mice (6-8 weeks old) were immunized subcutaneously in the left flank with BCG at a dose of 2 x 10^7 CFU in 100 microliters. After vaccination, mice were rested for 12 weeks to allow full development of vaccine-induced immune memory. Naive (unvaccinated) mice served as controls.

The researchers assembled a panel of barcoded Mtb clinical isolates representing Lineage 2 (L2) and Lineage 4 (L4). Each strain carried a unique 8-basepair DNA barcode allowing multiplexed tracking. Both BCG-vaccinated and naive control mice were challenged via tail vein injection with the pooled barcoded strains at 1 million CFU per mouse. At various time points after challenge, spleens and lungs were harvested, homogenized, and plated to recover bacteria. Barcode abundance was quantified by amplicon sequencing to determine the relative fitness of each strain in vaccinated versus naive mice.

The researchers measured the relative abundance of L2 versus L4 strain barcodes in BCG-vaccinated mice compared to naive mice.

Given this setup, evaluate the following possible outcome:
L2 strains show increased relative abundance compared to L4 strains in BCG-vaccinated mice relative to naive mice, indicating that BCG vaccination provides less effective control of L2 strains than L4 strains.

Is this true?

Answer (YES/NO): YES